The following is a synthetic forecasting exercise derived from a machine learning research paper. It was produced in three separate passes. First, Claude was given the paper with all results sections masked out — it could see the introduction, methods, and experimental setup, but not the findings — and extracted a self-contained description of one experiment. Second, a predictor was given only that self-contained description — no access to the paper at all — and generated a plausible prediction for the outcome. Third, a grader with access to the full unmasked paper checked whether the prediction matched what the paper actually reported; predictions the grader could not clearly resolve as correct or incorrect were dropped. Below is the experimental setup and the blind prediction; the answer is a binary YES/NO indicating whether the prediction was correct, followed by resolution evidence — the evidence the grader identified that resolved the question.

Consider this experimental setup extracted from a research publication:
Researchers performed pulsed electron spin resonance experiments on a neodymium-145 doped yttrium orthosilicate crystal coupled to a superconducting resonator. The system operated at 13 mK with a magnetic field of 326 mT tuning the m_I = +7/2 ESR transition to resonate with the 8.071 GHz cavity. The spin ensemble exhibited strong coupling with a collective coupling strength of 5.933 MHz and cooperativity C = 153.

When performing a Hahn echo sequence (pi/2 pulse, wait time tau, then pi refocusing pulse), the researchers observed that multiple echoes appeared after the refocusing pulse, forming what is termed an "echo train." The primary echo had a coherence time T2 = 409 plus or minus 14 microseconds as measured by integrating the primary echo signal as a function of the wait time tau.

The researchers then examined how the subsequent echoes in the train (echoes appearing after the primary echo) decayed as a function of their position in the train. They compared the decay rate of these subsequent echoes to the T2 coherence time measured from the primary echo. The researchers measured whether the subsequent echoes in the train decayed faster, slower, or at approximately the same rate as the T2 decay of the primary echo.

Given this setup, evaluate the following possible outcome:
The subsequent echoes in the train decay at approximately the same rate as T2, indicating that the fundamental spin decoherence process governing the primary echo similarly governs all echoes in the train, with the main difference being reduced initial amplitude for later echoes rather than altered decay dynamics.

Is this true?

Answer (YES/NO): NO